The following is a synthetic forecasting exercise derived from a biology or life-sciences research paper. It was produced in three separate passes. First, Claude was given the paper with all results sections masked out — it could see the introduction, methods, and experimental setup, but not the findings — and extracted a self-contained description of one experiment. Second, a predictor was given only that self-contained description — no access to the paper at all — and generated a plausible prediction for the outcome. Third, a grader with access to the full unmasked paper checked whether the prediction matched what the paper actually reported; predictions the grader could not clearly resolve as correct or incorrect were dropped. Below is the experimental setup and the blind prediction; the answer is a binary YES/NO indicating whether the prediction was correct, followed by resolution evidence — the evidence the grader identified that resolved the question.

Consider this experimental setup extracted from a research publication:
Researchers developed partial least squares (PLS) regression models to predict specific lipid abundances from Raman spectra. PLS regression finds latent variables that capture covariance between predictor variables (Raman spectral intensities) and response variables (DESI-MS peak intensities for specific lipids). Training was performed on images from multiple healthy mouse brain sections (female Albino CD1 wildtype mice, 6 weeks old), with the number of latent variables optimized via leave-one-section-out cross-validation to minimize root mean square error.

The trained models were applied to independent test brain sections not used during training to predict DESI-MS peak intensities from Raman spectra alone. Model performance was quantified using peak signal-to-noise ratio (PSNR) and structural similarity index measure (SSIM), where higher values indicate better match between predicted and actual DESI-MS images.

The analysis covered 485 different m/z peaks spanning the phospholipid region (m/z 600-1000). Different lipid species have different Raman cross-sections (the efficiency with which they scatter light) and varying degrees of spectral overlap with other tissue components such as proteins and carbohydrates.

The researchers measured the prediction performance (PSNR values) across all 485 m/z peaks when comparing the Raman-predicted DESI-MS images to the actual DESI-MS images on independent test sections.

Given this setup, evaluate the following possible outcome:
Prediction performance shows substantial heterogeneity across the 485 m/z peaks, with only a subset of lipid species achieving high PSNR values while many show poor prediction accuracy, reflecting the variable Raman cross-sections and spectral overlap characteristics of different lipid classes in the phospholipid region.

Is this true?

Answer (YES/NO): NO